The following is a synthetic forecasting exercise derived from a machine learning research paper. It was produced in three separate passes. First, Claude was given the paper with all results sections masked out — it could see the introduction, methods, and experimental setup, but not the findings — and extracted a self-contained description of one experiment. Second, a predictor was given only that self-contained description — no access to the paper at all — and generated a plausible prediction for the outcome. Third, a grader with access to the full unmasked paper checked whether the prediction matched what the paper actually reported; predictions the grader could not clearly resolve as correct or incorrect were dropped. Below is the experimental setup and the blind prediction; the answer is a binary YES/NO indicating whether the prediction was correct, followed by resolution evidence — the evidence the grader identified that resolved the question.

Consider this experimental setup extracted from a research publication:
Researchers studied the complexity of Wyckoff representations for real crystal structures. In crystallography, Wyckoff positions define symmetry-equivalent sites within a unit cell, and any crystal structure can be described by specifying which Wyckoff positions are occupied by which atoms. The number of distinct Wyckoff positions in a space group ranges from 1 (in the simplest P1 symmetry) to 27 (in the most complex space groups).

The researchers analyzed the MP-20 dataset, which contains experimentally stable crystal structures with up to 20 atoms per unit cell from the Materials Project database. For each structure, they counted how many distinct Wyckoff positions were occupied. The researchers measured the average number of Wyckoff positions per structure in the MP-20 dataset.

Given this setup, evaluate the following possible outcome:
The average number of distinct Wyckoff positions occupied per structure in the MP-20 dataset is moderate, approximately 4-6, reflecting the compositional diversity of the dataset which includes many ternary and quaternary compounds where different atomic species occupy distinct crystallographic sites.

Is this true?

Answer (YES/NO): NO